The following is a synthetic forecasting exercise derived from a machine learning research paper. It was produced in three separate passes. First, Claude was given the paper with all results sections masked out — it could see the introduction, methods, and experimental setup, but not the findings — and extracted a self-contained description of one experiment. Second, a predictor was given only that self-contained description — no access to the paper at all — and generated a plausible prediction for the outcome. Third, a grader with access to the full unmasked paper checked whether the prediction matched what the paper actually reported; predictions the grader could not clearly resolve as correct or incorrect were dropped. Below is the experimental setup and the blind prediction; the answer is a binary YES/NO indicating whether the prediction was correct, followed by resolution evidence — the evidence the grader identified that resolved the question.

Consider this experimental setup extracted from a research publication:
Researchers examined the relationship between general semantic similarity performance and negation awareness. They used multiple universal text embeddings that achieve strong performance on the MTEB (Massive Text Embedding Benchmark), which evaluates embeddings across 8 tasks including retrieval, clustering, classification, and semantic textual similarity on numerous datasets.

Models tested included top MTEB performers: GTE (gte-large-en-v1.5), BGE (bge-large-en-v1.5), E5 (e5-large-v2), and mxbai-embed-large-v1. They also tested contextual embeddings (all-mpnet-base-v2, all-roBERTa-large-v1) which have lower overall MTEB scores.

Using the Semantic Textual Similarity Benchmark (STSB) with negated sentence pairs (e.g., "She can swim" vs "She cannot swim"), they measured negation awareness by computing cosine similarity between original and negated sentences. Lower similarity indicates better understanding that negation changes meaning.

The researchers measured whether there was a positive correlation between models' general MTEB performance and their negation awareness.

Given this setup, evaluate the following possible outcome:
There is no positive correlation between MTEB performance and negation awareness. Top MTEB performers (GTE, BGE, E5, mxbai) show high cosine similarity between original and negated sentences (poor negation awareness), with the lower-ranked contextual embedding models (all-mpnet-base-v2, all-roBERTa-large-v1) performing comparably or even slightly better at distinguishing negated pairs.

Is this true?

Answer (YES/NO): NO